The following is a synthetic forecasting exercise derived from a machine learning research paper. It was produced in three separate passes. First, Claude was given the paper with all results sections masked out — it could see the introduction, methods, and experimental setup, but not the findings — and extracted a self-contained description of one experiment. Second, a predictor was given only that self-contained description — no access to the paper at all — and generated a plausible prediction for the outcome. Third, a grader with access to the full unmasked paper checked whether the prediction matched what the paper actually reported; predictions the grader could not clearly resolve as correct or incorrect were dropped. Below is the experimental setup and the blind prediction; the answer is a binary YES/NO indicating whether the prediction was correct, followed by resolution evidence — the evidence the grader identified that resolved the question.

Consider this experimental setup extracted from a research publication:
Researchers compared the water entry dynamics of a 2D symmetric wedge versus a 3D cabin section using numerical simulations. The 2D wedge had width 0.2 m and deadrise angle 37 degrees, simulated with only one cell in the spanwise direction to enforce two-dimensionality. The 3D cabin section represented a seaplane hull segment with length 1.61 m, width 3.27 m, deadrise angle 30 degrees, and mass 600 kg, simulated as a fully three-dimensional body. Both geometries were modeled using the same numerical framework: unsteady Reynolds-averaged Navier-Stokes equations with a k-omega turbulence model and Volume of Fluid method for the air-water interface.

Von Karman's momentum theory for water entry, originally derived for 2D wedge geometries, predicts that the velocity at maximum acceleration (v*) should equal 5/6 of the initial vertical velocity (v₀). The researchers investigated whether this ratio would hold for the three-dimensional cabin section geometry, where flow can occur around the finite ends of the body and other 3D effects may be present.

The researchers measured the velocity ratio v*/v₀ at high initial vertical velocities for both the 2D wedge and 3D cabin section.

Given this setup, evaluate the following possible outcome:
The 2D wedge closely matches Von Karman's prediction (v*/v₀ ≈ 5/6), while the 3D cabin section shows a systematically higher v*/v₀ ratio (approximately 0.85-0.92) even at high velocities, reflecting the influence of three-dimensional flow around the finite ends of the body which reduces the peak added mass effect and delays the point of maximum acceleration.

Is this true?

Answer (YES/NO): NO